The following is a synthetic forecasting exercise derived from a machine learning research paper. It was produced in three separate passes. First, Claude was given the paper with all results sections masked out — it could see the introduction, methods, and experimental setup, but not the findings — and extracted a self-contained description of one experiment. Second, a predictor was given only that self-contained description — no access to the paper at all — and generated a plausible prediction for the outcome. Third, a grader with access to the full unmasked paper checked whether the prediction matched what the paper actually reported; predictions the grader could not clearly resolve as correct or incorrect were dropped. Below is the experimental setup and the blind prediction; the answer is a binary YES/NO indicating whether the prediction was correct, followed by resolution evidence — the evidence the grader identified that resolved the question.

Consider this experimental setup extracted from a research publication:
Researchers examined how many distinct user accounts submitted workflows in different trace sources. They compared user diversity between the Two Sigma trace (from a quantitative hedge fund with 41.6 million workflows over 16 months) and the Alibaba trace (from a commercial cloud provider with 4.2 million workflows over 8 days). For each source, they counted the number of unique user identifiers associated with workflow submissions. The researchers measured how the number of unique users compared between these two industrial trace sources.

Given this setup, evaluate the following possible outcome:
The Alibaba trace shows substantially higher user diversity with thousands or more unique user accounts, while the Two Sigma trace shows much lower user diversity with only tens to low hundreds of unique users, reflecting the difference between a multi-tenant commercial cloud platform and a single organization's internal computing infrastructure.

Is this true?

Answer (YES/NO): NO